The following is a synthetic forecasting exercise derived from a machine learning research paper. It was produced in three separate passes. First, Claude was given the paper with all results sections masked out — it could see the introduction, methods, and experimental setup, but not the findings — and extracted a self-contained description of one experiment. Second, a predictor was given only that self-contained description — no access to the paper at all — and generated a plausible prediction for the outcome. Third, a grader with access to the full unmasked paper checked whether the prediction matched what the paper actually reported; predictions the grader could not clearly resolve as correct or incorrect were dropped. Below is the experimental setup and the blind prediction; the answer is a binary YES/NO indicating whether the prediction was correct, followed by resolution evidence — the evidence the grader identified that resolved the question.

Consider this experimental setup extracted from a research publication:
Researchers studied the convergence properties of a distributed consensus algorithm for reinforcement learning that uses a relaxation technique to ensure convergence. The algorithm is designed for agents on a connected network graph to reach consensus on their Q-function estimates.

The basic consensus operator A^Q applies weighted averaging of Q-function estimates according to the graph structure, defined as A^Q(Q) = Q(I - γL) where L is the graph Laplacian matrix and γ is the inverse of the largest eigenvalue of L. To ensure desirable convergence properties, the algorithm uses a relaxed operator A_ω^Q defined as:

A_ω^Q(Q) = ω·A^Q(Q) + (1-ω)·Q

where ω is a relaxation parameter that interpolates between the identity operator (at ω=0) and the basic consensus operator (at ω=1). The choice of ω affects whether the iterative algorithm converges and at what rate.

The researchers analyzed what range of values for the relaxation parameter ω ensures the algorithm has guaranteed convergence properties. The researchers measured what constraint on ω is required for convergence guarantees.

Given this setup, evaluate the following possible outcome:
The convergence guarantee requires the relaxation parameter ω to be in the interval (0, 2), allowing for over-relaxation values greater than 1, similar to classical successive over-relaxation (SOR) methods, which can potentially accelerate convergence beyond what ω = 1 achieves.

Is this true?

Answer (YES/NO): NO